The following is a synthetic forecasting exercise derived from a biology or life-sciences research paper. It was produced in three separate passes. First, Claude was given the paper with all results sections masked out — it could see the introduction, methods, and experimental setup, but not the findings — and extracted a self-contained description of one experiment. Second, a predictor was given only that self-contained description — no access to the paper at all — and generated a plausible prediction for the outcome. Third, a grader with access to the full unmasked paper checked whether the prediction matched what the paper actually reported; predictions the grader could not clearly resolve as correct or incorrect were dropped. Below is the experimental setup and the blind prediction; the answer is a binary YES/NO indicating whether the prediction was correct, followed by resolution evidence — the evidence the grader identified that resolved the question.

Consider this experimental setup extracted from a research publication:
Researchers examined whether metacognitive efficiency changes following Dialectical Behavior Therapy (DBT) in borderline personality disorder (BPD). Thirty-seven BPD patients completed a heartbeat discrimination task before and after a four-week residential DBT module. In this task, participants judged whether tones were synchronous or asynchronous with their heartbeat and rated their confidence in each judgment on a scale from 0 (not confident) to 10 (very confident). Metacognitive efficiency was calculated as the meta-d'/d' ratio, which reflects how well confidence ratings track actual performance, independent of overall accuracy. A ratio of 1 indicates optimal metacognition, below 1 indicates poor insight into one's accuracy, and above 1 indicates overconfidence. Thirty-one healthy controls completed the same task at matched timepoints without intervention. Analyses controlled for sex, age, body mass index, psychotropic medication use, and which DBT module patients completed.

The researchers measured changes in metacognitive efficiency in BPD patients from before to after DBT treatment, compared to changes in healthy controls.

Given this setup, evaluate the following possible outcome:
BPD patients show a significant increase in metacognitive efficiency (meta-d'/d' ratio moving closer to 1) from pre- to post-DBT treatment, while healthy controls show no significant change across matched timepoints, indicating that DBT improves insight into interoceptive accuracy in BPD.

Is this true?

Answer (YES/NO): NO